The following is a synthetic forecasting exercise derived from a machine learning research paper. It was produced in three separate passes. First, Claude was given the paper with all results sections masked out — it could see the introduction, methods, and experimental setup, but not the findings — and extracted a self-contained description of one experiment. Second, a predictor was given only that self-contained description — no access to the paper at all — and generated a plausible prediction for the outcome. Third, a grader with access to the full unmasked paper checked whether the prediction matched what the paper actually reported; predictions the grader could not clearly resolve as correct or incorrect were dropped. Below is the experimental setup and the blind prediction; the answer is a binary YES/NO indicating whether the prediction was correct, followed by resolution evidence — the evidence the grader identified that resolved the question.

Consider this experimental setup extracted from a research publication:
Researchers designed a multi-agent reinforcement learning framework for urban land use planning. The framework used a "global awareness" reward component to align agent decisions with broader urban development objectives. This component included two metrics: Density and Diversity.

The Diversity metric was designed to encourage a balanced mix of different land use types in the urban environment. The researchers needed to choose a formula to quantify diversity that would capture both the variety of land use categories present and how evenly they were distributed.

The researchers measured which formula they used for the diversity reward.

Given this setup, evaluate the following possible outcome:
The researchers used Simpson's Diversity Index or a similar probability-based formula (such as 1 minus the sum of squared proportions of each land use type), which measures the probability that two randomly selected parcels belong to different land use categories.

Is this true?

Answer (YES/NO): NO